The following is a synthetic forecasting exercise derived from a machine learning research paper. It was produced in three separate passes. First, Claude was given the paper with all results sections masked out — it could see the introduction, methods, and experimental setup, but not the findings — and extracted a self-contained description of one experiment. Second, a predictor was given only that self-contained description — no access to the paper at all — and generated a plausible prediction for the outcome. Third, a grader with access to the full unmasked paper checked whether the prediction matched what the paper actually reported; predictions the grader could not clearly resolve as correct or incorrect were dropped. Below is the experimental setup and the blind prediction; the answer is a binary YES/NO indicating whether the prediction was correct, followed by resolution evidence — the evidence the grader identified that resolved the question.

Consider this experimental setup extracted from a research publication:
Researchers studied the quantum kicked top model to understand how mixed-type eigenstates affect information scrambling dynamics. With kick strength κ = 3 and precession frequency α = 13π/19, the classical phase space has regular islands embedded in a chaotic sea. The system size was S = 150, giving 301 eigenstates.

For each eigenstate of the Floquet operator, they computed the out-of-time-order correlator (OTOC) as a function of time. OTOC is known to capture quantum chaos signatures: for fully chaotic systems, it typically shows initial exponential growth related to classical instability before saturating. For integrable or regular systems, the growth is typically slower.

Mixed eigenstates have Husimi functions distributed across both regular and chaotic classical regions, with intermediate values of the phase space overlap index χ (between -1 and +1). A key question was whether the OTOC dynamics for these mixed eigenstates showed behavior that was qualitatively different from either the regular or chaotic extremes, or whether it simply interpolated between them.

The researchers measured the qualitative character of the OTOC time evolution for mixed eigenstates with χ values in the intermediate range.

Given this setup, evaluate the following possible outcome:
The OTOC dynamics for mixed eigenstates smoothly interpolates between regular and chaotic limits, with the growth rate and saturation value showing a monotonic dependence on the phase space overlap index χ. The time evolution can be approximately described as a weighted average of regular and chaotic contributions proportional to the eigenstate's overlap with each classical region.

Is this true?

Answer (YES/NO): YES